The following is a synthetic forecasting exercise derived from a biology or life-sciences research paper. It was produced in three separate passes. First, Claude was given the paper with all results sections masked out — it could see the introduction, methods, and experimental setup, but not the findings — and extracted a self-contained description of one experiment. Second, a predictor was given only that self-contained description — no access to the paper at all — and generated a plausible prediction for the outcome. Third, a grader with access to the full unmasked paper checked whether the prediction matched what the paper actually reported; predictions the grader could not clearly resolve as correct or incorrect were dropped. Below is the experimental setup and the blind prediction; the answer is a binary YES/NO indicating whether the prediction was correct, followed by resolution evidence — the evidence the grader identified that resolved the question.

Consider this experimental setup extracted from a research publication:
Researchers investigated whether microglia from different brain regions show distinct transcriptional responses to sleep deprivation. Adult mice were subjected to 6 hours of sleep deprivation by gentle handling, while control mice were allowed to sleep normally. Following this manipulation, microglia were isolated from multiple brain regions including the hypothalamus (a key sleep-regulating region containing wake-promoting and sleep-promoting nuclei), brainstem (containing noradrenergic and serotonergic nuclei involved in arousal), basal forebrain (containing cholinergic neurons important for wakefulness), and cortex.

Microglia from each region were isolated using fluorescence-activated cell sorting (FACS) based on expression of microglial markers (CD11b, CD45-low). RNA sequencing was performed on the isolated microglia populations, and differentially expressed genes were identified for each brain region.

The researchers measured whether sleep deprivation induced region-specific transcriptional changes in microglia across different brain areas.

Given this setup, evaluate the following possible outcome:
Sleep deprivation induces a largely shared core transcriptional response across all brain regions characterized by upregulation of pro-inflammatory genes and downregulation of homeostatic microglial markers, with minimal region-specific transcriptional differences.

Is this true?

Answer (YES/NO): NO